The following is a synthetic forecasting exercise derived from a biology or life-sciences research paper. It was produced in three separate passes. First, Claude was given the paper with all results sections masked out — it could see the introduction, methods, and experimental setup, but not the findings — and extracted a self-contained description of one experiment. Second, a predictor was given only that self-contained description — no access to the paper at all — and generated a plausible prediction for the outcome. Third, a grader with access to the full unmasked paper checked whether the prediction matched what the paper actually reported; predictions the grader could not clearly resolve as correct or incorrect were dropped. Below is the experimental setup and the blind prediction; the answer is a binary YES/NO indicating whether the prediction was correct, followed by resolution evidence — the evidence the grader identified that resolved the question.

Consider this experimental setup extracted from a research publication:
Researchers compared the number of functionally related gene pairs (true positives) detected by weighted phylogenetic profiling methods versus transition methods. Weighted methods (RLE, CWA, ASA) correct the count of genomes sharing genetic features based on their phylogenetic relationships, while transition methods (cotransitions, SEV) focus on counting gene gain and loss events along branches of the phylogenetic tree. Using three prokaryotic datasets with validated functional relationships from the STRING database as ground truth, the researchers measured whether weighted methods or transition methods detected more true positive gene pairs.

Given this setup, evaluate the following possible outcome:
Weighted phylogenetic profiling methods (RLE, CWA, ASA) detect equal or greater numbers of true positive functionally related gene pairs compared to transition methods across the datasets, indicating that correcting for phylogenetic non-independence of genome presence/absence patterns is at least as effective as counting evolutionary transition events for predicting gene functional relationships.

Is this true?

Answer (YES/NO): NO